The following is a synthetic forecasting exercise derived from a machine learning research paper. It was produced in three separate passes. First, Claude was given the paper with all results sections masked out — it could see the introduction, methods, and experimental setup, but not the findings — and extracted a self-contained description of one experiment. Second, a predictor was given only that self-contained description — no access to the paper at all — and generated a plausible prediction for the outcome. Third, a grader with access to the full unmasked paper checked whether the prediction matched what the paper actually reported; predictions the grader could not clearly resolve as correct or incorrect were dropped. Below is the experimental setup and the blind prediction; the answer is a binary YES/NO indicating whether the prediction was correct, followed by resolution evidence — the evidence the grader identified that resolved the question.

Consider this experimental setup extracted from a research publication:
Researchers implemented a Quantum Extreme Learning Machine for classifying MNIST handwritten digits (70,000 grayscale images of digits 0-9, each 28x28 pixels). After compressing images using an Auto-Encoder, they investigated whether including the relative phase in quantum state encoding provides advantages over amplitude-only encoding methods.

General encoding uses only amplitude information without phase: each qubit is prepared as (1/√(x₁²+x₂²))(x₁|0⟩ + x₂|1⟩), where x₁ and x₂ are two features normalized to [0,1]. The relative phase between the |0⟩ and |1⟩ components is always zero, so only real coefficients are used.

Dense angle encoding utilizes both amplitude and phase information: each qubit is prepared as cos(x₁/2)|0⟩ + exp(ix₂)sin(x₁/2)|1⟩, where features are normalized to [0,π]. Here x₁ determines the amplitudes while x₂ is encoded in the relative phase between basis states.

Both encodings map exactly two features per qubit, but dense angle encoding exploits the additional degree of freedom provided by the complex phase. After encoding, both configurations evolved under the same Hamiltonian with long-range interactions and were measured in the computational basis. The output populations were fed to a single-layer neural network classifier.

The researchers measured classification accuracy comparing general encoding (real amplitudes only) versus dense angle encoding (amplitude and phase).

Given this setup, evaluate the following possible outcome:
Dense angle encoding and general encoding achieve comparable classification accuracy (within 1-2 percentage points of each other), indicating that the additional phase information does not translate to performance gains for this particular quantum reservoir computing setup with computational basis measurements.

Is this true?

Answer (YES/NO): NO